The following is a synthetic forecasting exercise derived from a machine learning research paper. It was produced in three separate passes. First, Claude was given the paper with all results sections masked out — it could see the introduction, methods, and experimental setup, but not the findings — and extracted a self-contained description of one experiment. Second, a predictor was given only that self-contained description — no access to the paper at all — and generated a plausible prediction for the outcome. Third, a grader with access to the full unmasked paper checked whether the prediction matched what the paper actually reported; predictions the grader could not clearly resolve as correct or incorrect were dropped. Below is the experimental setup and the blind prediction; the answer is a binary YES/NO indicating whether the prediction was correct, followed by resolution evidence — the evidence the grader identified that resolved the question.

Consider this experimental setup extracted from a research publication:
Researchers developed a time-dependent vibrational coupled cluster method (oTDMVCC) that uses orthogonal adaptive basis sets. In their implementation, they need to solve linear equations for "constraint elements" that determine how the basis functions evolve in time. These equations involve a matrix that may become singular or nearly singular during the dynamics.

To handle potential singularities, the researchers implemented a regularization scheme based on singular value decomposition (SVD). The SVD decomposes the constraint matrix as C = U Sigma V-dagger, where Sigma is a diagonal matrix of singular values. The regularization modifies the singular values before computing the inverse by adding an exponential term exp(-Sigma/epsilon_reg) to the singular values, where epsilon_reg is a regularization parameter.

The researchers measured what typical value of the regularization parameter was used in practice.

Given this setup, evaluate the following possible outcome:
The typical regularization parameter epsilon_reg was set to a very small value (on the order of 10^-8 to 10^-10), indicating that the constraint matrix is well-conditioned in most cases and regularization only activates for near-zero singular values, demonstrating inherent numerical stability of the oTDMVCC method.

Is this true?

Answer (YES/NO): YES